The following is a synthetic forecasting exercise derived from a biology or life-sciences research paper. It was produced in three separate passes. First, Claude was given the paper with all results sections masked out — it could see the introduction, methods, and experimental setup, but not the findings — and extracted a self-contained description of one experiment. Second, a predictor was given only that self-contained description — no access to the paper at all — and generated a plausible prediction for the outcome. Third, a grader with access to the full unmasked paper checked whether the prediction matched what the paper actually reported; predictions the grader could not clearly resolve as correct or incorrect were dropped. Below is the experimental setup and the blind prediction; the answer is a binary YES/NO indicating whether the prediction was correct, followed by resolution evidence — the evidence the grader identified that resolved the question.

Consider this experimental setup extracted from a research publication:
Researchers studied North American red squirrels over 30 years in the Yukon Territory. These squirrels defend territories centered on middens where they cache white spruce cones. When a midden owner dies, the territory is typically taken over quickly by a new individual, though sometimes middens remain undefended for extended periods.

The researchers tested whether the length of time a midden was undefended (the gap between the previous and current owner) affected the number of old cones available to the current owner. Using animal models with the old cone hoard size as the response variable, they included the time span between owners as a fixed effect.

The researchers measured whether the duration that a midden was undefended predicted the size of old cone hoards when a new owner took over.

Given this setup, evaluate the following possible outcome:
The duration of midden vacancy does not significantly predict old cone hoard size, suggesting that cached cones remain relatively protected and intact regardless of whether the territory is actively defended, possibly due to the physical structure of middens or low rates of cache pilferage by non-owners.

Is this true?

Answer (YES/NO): YES